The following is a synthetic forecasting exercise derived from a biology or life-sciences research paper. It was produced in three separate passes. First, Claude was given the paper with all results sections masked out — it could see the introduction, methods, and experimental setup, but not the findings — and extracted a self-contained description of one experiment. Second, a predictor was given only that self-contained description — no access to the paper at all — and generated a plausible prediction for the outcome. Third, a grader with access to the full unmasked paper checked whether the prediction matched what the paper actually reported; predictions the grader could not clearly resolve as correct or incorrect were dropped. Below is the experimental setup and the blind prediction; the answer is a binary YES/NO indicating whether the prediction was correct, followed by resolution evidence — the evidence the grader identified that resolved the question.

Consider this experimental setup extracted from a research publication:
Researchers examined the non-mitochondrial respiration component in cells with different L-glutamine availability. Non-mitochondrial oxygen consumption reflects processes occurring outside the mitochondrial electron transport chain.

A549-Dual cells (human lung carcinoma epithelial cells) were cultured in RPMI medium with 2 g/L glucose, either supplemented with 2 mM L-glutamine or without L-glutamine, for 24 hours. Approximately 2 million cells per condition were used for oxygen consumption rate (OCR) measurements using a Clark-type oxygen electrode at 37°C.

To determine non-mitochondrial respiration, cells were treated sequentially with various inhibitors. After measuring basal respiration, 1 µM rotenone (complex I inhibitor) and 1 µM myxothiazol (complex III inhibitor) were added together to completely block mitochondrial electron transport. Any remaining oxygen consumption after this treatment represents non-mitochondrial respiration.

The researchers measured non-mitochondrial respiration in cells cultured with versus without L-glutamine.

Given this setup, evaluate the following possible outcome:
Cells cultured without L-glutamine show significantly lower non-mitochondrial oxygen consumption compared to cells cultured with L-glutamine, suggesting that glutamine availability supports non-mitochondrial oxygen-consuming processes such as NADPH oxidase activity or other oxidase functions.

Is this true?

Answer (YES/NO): NO